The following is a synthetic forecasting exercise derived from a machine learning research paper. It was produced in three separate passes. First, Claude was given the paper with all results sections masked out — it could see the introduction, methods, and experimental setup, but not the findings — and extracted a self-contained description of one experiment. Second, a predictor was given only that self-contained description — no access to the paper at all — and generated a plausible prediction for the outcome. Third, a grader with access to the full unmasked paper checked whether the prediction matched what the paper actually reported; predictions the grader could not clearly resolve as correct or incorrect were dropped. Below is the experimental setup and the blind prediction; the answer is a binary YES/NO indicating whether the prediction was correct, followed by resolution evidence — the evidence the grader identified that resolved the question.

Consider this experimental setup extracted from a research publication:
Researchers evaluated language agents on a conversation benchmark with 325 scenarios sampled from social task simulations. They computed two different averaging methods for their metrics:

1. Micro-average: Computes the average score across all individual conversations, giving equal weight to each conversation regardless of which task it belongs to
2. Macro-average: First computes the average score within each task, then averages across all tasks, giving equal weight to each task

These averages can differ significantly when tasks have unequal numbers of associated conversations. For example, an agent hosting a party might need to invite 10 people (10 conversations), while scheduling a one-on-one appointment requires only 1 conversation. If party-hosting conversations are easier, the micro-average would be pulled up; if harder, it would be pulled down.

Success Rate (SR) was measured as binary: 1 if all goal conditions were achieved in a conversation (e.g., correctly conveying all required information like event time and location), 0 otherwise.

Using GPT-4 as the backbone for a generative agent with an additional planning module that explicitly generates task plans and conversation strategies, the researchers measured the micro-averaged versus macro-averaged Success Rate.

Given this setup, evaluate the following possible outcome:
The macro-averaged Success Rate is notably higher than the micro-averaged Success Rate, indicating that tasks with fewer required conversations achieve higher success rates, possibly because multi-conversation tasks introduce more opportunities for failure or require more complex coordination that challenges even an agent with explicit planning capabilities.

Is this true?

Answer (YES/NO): NO